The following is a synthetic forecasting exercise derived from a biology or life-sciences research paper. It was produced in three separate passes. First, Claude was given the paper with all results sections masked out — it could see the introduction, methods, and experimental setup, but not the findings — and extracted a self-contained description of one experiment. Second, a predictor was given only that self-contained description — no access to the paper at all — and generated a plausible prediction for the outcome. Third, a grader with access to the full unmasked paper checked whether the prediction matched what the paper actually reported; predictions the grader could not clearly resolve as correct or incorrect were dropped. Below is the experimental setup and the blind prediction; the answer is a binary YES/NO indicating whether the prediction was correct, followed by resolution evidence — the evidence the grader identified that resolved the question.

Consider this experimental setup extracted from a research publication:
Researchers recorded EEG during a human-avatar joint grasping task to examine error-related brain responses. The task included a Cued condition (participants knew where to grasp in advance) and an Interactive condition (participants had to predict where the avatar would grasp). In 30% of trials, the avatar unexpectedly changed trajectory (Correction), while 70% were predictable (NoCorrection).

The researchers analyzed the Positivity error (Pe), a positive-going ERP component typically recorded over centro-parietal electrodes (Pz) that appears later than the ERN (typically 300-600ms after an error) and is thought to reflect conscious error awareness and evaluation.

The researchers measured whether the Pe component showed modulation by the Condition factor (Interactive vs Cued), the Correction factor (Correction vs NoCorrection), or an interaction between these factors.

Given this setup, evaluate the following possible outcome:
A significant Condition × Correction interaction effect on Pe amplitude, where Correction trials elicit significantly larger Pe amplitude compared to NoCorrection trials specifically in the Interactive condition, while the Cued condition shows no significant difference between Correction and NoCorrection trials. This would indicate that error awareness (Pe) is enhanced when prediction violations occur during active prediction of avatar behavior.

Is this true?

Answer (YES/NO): NO